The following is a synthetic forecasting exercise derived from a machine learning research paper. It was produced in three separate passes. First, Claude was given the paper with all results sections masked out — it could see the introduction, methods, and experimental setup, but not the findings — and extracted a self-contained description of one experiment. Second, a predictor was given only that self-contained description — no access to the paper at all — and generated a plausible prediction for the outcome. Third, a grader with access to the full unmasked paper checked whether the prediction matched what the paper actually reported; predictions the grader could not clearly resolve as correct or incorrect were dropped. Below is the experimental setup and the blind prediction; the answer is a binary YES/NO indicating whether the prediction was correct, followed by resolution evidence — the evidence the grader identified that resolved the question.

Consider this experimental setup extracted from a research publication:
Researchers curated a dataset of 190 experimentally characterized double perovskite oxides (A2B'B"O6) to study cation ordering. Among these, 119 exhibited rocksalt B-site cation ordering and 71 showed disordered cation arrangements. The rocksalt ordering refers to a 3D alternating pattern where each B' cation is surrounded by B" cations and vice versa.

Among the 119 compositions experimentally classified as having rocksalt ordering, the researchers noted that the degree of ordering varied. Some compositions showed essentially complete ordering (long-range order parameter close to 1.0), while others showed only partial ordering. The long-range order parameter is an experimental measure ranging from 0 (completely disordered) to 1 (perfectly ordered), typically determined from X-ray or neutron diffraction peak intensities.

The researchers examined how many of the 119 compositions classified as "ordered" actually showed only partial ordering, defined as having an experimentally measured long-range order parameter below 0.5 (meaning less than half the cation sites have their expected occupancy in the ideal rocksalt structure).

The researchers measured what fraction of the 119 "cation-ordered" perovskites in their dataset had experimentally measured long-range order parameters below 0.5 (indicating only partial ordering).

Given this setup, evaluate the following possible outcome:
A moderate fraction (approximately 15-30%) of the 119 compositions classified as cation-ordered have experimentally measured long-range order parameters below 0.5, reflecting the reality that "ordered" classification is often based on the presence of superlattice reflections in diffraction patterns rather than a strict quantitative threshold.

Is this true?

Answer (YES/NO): NO